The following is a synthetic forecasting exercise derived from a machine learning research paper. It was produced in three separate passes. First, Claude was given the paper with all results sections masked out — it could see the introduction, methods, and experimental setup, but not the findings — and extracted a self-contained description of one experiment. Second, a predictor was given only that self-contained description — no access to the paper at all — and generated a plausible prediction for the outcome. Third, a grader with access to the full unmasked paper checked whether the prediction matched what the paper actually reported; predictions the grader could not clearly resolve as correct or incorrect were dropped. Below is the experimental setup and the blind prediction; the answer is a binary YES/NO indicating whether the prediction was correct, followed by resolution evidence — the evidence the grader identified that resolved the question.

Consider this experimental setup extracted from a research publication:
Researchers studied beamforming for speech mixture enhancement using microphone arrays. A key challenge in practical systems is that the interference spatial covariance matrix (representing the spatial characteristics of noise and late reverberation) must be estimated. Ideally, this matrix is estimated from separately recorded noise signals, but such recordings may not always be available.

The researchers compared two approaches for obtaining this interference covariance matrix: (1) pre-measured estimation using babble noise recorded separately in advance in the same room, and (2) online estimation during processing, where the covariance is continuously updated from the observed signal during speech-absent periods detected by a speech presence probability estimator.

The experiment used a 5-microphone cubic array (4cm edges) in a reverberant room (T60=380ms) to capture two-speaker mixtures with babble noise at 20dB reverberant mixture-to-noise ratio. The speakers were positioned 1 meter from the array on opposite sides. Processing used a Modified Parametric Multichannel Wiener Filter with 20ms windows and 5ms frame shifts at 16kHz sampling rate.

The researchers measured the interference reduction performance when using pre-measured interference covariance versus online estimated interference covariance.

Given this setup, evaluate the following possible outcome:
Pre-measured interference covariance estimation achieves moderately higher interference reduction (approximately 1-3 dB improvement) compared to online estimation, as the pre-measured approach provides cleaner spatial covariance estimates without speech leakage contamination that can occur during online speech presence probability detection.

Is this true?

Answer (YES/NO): NO